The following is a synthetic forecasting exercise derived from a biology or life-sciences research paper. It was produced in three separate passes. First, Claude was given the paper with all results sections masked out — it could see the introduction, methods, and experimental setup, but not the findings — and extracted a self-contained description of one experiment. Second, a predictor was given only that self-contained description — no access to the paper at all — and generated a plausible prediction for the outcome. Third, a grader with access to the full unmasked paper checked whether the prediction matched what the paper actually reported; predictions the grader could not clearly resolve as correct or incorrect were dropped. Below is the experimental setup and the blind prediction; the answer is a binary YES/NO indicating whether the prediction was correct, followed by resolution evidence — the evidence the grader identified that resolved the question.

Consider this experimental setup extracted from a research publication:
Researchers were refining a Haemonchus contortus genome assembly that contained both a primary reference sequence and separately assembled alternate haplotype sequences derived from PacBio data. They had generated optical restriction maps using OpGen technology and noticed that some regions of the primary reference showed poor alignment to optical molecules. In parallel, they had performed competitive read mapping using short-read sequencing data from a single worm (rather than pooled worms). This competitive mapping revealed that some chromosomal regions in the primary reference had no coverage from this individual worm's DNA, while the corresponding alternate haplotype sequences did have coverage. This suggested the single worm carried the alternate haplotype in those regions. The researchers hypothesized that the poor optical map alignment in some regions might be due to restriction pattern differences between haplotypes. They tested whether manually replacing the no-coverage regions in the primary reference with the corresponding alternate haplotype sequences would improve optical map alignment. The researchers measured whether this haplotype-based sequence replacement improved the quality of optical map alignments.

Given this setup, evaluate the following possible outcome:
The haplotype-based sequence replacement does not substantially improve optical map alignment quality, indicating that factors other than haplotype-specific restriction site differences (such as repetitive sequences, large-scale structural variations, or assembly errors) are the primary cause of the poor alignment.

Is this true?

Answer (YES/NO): NO